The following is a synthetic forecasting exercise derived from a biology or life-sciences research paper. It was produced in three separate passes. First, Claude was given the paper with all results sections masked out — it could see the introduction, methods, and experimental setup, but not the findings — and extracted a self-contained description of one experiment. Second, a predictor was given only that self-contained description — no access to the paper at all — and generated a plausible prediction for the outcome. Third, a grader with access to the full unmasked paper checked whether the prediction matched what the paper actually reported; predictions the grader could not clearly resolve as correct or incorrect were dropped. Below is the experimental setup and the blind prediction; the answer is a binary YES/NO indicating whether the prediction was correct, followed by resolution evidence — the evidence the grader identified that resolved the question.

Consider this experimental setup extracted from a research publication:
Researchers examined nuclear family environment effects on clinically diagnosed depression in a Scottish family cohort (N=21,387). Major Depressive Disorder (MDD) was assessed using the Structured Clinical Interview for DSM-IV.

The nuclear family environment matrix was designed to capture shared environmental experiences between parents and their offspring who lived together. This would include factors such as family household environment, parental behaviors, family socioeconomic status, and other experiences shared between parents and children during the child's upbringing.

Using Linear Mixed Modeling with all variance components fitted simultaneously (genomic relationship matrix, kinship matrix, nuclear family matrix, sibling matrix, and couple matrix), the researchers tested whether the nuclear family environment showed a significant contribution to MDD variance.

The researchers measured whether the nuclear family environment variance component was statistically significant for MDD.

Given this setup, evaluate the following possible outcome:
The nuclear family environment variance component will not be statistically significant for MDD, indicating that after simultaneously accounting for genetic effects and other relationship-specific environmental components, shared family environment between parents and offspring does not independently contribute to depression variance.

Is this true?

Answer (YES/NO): YES